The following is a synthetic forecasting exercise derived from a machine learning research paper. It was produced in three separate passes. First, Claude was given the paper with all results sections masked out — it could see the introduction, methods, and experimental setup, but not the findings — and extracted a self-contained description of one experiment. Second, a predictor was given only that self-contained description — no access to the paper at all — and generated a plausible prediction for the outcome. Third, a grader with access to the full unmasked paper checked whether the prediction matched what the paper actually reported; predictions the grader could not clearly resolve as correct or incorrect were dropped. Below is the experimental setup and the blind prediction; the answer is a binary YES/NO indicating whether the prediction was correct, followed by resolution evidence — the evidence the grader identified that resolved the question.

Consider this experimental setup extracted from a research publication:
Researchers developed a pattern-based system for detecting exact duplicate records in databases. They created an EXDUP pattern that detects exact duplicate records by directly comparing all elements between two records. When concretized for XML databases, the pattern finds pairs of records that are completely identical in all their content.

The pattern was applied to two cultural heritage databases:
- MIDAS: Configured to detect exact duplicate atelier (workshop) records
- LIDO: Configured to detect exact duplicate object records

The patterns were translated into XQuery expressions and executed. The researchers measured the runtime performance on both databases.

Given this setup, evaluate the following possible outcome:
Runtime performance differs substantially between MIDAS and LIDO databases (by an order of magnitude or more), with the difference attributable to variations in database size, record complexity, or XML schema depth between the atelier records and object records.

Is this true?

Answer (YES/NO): YES